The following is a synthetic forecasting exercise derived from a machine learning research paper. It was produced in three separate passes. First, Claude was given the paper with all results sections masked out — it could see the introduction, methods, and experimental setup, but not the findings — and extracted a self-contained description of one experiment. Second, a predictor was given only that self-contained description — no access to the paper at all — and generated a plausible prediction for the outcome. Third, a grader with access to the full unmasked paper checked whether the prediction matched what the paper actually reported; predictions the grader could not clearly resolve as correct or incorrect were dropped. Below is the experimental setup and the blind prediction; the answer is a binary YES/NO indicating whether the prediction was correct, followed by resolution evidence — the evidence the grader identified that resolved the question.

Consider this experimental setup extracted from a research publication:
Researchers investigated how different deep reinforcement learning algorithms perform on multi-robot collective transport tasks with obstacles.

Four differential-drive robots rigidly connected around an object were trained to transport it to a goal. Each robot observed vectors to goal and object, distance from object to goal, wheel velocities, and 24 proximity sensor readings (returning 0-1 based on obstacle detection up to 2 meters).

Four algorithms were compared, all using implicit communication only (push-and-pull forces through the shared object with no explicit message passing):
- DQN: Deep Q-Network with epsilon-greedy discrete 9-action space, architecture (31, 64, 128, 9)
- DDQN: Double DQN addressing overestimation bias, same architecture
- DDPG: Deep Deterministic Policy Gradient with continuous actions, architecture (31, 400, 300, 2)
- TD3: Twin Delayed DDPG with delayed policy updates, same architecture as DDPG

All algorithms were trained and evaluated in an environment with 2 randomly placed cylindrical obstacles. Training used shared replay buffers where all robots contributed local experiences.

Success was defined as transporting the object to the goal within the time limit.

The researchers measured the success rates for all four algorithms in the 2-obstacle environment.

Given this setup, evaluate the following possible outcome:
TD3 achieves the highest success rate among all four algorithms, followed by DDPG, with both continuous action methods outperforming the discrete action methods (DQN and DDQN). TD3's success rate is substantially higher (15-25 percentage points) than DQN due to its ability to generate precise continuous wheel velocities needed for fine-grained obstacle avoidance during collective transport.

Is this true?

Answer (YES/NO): NO